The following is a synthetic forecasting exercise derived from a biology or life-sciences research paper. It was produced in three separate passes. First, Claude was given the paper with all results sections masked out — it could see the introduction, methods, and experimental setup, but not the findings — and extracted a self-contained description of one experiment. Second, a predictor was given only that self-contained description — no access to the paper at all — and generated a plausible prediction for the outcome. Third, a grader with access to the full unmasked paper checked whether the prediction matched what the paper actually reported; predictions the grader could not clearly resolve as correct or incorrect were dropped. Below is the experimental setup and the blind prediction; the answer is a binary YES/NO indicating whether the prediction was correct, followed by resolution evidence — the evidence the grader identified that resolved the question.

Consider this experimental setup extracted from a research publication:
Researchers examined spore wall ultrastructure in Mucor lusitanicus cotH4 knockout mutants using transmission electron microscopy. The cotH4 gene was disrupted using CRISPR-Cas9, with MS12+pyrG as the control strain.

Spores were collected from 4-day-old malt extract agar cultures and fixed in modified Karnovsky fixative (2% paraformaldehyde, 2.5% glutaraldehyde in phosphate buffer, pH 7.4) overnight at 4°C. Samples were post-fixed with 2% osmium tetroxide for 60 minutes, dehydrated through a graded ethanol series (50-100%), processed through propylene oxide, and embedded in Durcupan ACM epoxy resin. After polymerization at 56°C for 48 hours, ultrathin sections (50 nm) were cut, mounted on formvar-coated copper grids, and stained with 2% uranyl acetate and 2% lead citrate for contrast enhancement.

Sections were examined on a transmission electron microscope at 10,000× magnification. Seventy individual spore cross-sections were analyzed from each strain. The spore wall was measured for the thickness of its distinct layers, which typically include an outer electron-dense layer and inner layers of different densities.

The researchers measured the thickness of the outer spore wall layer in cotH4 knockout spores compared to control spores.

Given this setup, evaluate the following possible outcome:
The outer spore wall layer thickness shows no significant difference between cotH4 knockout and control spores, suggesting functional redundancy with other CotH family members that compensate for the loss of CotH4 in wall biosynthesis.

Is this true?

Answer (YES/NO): NO